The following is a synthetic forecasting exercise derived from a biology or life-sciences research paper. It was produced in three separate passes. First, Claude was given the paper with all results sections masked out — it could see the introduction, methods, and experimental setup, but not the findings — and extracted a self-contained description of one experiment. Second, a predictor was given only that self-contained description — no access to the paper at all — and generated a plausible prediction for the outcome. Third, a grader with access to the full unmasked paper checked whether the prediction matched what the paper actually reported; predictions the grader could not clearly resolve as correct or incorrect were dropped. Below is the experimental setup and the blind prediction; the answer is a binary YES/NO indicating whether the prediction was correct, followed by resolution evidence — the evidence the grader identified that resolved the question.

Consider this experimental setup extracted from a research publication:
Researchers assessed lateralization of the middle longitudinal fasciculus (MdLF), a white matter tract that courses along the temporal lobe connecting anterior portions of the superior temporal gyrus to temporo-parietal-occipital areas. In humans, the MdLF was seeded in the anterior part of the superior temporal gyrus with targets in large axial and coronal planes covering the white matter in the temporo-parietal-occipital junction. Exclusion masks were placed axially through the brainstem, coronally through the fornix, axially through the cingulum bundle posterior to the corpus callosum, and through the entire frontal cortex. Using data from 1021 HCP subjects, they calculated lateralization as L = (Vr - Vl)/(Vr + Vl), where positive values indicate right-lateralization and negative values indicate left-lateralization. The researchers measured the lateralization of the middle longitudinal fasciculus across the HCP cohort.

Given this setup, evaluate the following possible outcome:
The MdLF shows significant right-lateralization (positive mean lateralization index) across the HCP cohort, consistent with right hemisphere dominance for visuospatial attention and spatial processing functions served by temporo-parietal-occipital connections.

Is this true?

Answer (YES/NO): YES